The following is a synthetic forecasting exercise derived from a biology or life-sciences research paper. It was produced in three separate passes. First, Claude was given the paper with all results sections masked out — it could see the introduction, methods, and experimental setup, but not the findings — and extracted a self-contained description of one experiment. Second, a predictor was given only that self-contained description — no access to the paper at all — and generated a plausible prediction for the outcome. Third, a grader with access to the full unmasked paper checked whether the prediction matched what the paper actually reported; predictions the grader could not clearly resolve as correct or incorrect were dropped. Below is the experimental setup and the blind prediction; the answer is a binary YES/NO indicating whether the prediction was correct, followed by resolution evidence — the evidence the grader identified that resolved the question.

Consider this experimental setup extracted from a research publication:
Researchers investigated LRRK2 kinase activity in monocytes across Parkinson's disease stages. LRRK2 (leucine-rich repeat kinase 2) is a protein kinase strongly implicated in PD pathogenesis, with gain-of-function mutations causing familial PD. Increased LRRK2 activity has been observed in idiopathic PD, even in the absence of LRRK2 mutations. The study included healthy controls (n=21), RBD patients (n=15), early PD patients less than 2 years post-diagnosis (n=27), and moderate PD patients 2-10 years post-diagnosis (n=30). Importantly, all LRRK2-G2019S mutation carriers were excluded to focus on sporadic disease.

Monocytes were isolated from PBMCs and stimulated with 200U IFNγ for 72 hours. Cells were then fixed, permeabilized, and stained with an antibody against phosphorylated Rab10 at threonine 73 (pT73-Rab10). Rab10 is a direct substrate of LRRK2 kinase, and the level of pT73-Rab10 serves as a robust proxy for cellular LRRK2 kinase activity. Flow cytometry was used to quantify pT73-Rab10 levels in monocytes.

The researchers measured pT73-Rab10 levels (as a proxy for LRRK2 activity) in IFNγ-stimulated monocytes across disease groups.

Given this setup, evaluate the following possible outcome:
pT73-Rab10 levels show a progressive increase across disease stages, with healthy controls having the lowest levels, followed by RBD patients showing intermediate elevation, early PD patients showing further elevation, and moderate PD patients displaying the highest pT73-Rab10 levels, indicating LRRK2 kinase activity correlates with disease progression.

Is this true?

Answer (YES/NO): NO